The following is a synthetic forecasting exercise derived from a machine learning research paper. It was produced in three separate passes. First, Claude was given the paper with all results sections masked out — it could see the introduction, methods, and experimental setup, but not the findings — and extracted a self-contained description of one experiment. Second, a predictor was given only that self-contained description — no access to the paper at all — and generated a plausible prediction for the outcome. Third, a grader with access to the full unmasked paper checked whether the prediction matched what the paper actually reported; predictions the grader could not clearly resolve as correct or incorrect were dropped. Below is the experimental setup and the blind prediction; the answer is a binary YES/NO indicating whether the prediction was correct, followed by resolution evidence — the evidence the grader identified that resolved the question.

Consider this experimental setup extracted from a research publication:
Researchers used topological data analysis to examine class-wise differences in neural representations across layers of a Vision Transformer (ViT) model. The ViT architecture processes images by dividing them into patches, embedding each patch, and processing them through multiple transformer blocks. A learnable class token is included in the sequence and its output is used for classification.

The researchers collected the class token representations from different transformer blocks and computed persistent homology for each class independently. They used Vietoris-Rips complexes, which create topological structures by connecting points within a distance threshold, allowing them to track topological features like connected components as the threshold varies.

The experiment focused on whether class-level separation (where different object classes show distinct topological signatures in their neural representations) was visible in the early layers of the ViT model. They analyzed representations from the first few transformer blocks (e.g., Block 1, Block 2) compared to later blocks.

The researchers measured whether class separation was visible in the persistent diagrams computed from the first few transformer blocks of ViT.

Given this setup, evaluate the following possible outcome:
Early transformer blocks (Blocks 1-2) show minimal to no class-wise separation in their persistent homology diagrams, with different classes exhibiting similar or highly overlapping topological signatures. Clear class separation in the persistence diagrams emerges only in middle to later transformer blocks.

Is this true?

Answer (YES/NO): NO